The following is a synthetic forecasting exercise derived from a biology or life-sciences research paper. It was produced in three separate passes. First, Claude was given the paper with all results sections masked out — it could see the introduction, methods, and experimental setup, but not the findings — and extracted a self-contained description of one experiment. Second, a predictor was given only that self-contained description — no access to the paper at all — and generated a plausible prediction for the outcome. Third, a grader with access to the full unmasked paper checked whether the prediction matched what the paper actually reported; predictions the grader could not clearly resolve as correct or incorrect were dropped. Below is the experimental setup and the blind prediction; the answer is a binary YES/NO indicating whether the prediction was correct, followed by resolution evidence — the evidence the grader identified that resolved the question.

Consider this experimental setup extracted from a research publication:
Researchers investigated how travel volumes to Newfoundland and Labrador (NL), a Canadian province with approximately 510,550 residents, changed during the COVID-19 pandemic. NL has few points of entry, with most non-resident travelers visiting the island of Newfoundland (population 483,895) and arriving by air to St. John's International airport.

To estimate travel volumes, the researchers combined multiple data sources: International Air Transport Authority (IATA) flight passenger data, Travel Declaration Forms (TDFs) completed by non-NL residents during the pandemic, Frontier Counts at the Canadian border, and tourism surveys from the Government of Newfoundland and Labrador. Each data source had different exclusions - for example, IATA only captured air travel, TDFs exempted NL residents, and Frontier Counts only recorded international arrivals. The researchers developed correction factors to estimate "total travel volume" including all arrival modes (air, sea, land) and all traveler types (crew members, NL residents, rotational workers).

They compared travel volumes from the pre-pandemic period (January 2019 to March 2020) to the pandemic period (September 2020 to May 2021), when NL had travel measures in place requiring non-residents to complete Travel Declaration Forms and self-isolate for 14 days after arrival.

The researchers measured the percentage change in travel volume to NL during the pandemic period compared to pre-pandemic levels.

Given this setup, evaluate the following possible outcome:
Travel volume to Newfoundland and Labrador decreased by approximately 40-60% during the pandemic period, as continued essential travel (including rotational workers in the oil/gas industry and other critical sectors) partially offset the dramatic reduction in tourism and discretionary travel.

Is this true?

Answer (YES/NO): NO